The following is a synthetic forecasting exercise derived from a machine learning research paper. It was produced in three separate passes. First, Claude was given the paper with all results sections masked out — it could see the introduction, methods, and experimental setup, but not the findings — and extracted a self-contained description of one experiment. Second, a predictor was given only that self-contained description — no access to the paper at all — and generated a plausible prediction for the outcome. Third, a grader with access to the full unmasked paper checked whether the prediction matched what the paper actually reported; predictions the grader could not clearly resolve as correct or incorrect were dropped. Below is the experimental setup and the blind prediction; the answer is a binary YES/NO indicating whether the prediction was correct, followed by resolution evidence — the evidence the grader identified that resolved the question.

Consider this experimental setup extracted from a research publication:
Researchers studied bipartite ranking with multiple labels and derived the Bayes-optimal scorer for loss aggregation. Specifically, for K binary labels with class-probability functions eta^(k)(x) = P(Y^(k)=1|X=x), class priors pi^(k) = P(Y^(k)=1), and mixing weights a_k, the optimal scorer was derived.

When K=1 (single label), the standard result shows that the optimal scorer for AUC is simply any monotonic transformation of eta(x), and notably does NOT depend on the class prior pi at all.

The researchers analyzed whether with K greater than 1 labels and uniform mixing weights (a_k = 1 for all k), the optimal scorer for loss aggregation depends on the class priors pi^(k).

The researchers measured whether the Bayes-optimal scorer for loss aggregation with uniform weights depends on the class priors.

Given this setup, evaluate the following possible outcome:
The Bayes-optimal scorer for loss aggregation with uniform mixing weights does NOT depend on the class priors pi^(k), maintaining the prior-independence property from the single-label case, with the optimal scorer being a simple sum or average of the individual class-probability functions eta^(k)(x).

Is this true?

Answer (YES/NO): NO